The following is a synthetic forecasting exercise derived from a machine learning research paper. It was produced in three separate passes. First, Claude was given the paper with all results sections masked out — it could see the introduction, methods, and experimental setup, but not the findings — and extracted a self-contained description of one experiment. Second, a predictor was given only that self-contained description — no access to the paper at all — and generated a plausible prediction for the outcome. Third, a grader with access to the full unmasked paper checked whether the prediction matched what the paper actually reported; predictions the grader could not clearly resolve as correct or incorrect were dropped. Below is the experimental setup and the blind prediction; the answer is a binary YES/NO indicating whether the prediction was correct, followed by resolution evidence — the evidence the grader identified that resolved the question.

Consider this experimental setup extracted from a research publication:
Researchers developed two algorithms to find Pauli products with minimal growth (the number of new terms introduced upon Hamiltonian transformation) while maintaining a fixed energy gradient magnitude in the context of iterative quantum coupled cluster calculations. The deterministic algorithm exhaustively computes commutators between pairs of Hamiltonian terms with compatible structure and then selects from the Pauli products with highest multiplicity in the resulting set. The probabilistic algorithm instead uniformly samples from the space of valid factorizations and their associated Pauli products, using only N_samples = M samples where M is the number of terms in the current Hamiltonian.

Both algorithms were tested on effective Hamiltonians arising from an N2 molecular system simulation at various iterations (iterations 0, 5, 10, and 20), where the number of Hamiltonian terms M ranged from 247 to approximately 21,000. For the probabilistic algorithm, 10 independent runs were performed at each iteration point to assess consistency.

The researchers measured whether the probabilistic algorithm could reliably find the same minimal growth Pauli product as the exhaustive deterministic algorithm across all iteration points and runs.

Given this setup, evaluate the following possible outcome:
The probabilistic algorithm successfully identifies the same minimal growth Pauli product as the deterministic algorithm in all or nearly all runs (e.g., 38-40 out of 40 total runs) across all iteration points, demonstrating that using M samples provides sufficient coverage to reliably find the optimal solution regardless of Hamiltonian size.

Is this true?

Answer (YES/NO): YES